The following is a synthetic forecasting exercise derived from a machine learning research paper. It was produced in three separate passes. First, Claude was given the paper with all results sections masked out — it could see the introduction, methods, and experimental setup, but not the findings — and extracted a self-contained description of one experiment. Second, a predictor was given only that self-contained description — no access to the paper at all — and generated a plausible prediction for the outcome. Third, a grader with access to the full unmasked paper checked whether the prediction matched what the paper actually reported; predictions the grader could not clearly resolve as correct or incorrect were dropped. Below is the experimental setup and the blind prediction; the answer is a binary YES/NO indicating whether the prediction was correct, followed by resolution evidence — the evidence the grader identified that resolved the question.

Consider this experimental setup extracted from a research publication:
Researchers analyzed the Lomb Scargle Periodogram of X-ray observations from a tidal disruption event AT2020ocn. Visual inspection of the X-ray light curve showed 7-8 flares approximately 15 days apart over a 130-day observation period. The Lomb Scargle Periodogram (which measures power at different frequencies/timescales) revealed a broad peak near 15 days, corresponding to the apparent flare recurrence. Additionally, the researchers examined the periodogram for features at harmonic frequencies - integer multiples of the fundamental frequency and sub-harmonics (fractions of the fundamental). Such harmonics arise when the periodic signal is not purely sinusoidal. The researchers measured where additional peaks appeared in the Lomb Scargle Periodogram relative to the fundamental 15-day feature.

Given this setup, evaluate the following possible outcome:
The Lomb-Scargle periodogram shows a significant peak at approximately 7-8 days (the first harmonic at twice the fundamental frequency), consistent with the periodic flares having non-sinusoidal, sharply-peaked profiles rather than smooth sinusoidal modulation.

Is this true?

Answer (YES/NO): NO